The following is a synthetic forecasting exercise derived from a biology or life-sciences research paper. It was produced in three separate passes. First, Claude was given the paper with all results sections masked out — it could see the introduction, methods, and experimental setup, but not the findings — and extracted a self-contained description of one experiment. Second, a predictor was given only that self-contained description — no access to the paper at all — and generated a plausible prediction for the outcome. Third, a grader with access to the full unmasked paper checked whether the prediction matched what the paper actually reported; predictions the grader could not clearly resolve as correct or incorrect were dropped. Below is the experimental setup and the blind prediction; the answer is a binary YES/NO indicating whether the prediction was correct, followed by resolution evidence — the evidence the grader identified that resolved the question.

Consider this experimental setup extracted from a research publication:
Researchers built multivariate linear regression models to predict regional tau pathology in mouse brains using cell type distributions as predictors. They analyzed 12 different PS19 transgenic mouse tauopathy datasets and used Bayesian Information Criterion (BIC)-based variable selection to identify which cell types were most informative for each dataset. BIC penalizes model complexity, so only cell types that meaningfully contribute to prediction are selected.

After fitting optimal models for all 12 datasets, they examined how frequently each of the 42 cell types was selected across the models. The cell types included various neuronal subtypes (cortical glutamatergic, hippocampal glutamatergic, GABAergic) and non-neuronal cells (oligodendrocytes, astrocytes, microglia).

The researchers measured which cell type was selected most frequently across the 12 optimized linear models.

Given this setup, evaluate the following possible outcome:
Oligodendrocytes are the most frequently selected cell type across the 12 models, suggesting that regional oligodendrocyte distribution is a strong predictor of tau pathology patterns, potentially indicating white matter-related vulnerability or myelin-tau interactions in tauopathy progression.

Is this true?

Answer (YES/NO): YES